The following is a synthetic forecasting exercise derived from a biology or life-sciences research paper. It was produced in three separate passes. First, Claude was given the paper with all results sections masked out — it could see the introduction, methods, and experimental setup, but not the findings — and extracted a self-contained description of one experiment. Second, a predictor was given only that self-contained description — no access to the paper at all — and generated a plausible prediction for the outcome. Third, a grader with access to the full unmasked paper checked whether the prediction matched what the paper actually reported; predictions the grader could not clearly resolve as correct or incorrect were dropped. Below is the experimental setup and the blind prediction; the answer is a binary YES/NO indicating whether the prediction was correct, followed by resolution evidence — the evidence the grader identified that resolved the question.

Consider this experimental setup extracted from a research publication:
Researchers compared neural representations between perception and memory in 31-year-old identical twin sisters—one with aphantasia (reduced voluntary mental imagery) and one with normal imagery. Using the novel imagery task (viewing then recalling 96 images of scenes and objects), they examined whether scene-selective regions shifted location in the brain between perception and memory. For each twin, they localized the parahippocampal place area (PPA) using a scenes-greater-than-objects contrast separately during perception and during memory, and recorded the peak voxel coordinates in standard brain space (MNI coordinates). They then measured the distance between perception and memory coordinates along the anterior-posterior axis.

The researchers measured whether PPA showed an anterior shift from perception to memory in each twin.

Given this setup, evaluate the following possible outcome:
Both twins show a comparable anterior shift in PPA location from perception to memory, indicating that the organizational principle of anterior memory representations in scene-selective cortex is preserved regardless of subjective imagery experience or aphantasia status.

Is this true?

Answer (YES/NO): NO